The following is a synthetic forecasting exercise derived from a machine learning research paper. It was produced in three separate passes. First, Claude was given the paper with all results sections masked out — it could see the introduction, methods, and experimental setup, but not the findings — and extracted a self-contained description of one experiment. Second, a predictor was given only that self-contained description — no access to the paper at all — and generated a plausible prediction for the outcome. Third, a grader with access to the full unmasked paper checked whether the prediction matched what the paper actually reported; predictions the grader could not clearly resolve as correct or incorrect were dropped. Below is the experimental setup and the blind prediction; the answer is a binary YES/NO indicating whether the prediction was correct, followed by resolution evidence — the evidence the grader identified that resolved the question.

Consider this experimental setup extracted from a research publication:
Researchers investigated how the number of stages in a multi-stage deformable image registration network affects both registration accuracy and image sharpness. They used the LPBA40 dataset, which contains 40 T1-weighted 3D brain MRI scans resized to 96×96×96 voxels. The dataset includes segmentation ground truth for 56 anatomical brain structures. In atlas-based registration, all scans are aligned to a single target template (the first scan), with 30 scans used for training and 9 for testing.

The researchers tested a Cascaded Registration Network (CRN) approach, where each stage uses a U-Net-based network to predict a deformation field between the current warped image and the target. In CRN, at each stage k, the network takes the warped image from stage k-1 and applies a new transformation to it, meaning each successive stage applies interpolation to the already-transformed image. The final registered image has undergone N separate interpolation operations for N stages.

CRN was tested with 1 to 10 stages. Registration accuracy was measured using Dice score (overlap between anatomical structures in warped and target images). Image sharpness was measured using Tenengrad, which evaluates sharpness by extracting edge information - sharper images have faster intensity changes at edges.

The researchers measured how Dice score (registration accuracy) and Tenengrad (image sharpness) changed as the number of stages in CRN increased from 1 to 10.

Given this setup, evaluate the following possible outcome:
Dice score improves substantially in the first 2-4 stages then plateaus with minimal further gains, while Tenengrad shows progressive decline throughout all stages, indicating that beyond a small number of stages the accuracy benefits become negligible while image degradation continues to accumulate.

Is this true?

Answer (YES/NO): NO